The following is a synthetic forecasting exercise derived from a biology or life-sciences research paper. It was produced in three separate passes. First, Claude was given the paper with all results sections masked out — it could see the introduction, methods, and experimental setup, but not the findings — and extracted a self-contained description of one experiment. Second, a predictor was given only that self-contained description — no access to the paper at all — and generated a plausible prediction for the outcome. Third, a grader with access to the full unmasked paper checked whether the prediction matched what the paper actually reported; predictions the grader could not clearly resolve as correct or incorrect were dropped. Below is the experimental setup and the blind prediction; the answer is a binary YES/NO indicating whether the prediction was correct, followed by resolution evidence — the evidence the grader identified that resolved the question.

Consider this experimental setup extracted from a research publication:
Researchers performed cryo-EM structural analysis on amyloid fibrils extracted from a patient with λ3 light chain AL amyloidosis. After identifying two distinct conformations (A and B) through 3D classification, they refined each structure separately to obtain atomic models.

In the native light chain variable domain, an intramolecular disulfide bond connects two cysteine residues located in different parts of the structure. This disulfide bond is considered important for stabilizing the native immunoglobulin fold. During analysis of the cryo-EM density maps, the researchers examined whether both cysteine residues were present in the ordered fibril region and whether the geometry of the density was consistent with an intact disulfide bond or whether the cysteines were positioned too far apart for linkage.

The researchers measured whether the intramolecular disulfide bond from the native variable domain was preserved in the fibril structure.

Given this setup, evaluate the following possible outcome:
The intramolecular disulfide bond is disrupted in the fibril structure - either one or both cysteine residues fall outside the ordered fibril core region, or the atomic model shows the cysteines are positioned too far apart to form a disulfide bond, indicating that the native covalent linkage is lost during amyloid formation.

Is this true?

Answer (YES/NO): NO